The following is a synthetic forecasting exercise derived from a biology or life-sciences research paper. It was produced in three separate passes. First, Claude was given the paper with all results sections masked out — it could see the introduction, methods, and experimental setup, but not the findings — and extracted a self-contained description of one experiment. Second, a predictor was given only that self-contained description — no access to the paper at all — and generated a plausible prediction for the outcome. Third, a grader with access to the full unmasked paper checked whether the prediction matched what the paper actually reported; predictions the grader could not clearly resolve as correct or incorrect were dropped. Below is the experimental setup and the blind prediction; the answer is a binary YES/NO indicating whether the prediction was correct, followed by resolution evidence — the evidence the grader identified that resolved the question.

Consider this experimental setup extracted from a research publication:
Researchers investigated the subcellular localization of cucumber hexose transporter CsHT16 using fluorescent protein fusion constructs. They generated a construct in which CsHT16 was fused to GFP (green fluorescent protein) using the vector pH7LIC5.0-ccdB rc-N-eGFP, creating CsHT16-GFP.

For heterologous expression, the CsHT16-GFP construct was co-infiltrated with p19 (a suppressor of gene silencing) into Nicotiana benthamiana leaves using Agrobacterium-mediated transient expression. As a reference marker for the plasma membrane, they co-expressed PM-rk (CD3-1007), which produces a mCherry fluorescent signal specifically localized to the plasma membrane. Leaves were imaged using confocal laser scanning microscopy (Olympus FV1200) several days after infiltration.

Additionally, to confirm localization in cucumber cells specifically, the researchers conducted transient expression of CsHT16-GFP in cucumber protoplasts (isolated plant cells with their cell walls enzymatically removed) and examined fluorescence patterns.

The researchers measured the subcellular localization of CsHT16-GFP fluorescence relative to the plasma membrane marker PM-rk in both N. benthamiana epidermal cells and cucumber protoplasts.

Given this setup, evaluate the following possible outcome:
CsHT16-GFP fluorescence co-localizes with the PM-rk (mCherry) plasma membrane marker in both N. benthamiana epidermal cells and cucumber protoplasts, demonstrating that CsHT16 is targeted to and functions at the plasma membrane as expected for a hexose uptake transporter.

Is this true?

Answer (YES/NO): YES